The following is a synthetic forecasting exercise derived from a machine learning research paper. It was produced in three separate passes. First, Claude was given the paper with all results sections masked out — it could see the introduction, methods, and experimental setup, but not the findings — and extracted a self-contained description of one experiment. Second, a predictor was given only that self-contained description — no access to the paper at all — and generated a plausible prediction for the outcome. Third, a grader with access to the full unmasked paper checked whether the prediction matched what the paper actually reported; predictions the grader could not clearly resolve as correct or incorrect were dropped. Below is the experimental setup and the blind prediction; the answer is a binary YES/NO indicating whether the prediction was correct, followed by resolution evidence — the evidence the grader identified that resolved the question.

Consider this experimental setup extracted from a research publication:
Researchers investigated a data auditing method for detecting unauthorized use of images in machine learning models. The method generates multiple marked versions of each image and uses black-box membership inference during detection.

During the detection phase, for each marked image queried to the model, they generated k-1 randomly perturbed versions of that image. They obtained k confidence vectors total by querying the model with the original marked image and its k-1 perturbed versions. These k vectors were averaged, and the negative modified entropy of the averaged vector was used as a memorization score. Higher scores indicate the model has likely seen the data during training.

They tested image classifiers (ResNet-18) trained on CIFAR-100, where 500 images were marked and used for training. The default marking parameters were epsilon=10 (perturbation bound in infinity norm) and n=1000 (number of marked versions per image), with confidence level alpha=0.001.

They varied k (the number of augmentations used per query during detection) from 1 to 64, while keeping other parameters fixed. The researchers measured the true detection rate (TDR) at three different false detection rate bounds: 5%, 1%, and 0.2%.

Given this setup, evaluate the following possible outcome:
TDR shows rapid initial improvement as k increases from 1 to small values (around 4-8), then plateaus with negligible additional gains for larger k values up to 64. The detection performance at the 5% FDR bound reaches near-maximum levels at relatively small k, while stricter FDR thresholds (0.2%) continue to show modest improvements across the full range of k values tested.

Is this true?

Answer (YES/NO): NO